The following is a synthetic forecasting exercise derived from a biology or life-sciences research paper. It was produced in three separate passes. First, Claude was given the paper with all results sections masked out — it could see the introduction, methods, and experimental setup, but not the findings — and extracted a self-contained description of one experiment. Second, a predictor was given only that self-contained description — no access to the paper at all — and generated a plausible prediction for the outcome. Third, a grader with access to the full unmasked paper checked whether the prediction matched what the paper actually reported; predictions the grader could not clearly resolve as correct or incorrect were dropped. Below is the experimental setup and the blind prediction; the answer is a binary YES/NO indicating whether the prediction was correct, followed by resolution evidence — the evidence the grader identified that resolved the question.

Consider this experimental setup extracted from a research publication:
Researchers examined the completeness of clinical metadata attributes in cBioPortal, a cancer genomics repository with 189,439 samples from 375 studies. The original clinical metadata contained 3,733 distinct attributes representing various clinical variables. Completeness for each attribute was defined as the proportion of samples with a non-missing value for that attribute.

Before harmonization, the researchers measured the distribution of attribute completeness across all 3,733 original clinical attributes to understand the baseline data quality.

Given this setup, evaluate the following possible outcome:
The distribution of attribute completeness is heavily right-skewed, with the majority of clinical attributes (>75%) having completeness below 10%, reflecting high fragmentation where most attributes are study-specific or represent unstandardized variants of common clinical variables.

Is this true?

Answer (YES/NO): YES